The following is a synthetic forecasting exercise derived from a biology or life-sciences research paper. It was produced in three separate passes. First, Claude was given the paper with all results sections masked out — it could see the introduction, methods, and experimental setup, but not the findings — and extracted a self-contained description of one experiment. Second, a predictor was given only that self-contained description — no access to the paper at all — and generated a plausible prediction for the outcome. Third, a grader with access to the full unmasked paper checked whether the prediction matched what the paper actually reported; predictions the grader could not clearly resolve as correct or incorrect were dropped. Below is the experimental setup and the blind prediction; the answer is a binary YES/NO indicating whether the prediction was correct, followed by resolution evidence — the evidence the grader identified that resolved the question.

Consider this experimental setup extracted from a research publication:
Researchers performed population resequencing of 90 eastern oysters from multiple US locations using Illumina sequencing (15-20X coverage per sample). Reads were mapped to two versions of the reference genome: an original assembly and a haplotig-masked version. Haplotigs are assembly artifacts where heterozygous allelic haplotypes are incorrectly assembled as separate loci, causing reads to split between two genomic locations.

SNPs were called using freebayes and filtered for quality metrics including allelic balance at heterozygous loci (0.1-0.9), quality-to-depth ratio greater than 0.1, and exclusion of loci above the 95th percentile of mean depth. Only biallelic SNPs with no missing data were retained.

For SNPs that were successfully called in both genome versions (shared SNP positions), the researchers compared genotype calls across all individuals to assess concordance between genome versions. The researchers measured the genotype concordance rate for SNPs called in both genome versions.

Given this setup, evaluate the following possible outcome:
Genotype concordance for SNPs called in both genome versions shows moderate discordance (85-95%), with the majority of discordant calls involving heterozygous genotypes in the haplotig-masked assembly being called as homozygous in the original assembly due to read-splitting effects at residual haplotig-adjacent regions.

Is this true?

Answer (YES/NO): NO